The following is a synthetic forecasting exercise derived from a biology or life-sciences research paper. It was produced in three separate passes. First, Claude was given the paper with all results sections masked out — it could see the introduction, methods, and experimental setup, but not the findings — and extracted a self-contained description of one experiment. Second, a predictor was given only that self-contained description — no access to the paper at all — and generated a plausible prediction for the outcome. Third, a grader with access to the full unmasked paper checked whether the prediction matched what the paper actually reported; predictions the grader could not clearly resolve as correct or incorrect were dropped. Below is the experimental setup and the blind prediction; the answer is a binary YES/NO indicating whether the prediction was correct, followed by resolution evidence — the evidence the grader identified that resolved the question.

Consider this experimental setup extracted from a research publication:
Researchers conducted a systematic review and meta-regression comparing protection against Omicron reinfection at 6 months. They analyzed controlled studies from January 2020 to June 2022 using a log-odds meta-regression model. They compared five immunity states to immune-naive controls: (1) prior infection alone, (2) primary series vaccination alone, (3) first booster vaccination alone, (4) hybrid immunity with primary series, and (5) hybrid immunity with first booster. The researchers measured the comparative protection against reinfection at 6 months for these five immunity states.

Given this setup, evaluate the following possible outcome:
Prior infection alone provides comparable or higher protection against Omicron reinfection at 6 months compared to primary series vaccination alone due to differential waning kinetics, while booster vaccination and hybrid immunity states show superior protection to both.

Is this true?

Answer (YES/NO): NO